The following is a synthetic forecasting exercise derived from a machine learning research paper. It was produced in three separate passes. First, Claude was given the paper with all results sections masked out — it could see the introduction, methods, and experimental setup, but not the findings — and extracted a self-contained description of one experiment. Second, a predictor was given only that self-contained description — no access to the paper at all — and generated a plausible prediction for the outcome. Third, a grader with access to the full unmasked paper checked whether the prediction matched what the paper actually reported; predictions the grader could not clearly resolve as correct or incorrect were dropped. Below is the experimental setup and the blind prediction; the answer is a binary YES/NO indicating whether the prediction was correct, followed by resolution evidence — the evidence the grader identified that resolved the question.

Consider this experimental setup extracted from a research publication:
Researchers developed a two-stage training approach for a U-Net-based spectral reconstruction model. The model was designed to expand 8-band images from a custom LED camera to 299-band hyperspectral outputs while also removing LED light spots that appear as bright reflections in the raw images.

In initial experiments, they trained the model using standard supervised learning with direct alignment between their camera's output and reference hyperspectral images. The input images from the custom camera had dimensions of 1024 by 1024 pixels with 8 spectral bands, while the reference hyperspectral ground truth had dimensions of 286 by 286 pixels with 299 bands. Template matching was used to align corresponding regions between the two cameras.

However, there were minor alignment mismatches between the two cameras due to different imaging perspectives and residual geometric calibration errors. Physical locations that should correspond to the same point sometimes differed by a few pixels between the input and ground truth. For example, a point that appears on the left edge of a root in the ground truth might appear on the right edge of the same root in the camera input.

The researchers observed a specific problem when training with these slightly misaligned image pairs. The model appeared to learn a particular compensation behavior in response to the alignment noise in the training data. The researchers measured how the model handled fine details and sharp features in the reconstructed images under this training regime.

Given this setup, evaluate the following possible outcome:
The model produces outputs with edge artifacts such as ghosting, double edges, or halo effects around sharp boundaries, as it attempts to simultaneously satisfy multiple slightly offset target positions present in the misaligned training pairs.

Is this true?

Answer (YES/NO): NO